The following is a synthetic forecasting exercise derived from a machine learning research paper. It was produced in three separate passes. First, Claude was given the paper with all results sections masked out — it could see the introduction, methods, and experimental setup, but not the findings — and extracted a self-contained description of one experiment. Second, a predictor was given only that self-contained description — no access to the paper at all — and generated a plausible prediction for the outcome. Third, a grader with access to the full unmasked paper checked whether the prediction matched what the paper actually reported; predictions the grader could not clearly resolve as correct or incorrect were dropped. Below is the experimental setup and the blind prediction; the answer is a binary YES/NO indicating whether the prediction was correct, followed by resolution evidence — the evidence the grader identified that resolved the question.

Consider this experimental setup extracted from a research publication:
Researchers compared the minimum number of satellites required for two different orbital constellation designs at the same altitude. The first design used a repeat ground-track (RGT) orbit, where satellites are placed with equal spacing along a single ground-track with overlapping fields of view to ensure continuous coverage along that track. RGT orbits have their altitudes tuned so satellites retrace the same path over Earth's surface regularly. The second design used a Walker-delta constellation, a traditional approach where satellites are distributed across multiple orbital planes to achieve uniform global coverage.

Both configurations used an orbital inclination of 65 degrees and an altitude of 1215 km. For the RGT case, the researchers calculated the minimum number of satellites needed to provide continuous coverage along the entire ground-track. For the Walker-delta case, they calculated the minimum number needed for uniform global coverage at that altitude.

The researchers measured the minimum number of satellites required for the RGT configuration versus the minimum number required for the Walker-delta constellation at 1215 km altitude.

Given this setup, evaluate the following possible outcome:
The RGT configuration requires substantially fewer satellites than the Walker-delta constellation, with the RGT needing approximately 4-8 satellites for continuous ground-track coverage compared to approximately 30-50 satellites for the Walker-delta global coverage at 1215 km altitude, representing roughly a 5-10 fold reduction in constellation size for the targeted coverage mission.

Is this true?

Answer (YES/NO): NO